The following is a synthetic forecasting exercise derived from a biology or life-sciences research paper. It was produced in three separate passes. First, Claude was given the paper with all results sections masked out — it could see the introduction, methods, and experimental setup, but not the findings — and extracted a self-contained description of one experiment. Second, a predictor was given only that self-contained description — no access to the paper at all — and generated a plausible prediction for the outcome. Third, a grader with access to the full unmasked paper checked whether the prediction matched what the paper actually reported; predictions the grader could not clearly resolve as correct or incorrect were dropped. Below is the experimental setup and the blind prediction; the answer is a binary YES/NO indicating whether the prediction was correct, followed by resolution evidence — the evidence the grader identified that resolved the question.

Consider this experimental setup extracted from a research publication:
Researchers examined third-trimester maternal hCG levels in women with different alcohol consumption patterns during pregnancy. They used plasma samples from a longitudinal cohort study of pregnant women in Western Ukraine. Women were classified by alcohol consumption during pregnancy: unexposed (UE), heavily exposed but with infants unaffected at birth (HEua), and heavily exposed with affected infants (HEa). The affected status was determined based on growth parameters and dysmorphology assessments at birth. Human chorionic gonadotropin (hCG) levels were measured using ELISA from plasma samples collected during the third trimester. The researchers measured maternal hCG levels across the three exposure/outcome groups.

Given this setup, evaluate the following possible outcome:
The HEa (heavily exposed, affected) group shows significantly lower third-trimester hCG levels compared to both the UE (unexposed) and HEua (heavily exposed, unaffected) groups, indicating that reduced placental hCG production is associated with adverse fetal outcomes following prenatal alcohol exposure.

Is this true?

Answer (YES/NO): NO